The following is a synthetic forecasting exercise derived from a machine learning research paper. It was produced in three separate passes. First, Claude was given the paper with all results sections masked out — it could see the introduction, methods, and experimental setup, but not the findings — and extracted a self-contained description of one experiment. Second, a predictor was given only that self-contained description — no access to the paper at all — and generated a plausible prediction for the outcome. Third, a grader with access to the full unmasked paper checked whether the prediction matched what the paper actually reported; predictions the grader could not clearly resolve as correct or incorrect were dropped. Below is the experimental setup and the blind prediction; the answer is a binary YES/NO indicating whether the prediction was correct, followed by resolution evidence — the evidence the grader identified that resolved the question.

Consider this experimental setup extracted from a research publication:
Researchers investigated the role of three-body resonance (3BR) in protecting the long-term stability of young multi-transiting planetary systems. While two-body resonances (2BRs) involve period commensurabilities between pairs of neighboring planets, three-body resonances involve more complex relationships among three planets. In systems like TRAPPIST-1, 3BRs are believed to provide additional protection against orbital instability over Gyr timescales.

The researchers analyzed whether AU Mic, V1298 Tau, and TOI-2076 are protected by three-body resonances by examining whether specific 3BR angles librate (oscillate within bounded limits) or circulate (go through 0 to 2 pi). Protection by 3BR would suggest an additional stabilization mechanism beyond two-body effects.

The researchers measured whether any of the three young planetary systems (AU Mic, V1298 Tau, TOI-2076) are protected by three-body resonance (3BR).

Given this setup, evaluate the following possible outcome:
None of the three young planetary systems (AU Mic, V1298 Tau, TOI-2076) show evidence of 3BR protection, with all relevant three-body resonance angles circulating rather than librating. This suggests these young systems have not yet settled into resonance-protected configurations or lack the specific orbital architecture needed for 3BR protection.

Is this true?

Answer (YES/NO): YES